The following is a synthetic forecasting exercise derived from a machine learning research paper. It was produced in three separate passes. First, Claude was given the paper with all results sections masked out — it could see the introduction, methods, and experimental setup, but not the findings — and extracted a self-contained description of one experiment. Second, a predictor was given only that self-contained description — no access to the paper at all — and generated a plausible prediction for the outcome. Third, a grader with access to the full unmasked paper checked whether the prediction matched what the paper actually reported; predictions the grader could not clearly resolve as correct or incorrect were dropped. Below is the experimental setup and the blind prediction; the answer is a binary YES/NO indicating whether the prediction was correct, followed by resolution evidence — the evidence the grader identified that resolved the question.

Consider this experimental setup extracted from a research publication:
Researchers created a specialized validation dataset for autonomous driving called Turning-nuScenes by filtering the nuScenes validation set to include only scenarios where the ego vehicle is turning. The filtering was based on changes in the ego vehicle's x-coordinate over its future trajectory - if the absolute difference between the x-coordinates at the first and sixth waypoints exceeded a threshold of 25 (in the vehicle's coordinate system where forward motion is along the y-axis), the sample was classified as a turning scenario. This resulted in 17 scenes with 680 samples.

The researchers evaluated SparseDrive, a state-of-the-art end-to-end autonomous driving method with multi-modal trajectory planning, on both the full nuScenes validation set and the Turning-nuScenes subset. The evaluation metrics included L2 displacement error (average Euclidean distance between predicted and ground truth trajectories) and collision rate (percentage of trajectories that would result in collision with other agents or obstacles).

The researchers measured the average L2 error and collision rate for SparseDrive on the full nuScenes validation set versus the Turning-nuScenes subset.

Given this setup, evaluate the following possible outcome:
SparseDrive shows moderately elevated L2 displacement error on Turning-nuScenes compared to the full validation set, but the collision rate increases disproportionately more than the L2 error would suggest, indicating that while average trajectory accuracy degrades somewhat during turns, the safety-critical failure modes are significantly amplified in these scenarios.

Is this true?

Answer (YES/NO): YES